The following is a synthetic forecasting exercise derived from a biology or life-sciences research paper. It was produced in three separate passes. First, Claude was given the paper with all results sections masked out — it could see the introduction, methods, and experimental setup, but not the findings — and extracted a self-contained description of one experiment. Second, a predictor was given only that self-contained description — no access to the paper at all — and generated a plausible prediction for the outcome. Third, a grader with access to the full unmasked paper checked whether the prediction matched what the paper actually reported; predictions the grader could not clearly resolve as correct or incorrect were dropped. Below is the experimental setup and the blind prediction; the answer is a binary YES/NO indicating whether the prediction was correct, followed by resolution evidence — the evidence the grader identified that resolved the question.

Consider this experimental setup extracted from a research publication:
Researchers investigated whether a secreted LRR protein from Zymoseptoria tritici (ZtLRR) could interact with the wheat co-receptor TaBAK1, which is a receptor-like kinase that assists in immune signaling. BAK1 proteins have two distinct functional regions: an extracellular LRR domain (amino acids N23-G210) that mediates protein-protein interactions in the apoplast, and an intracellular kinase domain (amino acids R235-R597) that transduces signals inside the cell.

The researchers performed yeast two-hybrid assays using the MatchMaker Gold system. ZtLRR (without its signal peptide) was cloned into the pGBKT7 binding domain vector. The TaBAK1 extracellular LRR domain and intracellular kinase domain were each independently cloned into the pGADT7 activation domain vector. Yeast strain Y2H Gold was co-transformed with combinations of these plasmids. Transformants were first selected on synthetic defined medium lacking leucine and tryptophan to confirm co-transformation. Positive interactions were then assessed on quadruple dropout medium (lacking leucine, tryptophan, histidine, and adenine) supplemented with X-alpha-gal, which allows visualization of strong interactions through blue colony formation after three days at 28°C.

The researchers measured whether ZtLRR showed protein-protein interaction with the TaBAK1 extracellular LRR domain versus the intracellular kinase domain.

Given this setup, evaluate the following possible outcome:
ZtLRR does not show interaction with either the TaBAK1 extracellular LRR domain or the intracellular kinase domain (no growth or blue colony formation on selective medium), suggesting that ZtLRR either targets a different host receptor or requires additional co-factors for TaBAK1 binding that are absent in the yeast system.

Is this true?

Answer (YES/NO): NO